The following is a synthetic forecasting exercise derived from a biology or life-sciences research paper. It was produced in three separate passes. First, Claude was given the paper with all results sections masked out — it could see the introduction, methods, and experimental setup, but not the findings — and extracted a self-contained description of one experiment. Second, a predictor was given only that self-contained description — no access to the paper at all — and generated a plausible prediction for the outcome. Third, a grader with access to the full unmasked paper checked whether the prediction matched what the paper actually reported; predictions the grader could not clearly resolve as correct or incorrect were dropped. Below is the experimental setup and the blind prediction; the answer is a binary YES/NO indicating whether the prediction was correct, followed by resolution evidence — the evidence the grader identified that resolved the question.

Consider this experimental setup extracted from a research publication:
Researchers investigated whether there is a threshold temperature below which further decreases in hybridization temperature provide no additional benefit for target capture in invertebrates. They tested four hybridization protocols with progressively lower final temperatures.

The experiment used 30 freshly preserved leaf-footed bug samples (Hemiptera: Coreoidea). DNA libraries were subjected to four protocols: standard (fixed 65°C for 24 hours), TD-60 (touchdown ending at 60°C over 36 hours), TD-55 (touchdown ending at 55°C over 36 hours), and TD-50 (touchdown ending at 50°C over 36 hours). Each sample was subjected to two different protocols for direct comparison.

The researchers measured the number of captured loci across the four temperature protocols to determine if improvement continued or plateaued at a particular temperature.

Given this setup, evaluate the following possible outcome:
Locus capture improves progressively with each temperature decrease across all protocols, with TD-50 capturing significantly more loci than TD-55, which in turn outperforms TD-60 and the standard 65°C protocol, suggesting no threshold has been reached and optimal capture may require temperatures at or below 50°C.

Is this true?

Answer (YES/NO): NO